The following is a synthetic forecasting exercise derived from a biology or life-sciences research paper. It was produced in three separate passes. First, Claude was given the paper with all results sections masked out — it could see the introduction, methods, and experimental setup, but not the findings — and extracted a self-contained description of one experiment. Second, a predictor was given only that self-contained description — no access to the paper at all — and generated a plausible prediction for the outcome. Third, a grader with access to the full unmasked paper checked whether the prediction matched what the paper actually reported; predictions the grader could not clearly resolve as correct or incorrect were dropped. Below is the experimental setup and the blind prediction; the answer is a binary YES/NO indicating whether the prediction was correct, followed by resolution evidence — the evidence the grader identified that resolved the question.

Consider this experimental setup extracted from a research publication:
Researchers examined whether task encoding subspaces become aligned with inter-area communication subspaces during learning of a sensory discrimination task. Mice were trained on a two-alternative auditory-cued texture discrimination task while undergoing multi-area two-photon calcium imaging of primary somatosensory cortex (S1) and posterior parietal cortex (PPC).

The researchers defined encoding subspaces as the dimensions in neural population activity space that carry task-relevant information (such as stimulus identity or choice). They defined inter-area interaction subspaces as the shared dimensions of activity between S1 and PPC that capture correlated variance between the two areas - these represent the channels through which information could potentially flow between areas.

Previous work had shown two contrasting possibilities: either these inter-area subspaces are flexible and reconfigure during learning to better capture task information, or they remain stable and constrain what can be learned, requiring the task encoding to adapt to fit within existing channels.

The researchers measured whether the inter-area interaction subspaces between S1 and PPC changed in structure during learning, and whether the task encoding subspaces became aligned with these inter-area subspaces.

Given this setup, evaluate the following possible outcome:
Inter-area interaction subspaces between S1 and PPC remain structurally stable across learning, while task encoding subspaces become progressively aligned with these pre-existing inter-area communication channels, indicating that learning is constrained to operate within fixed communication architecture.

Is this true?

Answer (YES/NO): YES